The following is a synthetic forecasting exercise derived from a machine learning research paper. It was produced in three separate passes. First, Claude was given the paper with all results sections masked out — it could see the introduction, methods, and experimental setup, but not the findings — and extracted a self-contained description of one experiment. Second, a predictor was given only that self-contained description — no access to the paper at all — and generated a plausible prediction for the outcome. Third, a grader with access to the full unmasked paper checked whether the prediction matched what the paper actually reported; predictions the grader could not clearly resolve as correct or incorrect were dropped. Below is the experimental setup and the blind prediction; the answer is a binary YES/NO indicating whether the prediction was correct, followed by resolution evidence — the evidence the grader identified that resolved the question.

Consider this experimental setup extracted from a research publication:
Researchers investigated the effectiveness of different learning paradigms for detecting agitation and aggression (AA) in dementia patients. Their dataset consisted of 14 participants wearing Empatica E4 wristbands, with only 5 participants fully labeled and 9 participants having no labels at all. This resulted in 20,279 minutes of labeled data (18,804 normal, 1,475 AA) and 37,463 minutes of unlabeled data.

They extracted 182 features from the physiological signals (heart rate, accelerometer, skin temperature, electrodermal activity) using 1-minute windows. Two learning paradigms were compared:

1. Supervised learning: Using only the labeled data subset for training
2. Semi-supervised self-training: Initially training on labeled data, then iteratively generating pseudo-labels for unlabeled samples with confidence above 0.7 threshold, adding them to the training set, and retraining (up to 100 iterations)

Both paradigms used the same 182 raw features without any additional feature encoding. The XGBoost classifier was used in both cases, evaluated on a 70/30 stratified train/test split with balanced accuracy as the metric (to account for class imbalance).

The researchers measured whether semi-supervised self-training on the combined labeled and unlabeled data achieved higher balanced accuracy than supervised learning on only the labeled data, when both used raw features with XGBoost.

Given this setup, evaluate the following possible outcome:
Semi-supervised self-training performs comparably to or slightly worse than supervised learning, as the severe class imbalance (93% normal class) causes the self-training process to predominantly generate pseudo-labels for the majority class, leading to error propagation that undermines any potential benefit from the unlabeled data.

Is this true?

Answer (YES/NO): NO